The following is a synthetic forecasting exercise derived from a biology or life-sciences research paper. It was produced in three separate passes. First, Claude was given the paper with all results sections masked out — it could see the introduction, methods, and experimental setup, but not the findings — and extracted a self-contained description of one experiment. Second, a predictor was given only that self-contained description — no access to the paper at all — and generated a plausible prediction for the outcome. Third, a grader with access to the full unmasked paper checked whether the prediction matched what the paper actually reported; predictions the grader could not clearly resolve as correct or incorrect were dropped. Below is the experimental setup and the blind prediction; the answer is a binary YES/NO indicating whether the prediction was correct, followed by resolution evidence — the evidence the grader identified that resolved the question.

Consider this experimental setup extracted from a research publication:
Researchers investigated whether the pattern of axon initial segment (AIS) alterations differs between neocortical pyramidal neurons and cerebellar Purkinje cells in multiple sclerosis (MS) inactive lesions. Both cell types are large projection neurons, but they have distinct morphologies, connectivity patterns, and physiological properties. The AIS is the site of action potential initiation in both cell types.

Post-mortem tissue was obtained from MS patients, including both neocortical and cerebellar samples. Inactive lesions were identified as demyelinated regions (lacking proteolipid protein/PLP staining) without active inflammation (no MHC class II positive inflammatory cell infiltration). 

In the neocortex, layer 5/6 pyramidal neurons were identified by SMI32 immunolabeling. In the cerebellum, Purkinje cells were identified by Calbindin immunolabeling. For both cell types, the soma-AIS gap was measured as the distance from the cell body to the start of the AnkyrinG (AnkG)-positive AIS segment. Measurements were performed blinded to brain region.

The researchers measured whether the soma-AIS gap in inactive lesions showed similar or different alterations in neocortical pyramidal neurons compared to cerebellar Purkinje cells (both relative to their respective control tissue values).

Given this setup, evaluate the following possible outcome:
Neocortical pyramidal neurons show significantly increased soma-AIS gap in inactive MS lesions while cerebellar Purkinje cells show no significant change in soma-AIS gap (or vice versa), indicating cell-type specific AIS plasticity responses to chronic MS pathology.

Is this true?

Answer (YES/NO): NO